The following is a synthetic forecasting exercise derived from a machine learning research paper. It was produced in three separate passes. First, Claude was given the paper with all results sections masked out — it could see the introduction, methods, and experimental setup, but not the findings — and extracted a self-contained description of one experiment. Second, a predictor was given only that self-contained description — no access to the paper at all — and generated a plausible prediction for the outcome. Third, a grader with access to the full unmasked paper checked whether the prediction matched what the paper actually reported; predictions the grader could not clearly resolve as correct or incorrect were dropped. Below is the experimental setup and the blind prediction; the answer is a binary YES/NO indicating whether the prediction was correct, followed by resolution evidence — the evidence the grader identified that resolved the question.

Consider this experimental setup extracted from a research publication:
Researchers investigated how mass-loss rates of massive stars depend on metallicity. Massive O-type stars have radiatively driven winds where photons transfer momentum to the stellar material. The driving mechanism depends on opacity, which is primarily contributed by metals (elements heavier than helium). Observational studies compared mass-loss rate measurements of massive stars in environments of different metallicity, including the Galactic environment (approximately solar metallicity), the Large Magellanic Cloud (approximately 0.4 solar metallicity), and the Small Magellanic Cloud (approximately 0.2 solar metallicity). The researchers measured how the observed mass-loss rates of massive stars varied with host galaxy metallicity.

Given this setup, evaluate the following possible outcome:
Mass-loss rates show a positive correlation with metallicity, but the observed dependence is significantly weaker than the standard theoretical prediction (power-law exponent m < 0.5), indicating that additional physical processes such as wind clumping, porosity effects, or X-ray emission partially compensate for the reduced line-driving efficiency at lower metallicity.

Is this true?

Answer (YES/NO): NO